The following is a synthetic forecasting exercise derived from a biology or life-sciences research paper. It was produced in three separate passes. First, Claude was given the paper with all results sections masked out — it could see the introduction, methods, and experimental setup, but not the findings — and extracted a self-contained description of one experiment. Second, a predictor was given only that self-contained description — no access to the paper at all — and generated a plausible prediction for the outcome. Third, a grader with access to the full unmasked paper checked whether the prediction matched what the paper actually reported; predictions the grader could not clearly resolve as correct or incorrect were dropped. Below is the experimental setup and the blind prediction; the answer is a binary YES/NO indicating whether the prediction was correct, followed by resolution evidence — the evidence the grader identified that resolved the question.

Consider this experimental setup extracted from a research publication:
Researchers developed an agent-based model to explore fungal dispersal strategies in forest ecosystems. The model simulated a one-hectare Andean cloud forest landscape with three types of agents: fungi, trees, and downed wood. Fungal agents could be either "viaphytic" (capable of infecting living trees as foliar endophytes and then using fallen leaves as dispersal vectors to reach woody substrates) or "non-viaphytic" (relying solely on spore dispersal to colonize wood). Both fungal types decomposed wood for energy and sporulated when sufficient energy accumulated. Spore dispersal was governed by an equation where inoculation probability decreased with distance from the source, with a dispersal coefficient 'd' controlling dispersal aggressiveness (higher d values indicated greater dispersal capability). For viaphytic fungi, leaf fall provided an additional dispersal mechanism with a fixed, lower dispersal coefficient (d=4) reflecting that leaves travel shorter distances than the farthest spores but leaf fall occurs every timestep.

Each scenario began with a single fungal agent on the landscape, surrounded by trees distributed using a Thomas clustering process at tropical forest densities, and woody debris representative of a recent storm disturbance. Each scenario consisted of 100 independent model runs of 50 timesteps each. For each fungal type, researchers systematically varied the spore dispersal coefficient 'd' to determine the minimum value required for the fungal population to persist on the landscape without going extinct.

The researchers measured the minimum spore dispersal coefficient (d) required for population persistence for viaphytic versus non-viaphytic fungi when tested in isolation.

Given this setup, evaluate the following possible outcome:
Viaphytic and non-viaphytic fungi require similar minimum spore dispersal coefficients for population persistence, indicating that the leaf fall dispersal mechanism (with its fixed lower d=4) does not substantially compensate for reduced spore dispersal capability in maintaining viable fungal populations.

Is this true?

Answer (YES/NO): NO